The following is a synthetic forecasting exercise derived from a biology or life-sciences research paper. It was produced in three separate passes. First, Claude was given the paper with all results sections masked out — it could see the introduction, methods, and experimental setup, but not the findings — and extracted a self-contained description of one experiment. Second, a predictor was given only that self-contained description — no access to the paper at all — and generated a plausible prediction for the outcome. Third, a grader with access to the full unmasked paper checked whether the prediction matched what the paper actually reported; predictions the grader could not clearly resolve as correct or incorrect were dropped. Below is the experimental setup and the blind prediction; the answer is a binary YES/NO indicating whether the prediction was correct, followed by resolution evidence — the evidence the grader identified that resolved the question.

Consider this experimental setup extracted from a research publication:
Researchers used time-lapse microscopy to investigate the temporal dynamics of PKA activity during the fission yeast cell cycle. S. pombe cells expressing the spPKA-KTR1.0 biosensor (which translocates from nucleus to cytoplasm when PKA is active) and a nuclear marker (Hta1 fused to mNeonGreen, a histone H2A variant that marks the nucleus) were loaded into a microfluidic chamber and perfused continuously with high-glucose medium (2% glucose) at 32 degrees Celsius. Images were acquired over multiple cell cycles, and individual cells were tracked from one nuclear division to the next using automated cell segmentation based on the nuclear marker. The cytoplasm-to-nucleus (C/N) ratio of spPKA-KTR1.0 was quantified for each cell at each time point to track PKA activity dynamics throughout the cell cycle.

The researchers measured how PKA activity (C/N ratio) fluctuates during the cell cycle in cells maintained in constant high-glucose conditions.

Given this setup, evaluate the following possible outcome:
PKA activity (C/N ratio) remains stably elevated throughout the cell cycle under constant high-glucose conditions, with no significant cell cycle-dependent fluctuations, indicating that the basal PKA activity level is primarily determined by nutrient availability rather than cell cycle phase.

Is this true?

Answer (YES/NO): NO